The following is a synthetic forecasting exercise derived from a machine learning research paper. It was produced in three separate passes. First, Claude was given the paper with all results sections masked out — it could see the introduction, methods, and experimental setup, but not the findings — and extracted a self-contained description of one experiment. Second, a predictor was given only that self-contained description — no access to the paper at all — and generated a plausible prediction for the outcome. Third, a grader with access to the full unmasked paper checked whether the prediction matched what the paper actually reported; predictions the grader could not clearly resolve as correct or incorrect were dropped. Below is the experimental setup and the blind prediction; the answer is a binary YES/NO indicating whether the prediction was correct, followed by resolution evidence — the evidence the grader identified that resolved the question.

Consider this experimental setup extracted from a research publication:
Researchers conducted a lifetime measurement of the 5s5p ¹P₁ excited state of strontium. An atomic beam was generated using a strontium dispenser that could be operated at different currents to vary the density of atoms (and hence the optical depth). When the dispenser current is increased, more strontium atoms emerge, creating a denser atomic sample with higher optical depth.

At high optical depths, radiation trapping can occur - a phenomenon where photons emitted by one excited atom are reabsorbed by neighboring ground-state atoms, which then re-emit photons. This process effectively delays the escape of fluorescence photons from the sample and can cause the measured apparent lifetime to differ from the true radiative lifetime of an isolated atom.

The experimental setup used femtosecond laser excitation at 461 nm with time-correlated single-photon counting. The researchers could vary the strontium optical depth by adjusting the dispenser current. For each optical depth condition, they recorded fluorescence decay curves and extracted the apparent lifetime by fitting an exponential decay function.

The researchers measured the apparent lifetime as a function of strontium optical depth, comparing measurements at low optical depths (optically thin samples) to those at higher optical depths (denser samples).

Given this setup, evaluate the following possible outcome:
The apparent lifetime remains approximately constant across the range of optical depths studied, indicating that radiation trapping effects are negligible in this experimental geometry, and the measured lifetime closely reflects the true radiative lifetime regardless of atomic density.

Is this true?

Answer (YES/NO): NO